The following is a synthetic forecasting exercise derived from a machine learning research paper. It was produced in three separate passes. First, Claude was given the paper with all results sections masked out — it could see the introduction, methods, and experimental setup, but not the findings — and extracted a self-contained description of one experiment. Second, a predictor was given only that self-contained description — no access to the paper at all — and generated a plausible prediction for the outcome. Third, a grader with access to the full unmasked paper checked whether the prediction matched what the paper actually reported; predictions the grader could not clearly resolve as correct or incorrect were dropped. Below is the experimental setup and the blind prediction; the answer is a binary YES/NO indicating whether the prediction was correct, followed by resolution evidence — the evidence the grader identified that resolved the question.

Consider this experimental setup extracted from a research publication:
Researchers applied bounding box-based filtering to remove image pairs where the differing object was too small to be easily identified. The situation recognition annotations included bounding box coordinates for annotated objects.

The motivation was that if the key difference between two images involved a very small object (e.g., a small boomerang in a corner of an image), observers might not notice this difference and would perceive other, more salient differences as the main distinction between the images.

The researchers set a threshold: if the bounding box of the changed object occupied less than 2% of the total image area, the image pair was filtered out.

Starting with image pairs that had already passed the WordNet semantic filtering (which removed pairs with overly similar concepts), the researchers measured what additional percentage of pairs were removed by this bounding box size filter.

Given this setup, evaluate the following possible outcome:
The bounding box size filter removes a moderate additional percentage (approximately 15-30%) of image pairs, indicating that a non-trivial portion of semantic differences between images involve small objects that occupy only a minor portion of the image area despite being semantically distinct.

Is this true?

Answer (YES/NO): NO